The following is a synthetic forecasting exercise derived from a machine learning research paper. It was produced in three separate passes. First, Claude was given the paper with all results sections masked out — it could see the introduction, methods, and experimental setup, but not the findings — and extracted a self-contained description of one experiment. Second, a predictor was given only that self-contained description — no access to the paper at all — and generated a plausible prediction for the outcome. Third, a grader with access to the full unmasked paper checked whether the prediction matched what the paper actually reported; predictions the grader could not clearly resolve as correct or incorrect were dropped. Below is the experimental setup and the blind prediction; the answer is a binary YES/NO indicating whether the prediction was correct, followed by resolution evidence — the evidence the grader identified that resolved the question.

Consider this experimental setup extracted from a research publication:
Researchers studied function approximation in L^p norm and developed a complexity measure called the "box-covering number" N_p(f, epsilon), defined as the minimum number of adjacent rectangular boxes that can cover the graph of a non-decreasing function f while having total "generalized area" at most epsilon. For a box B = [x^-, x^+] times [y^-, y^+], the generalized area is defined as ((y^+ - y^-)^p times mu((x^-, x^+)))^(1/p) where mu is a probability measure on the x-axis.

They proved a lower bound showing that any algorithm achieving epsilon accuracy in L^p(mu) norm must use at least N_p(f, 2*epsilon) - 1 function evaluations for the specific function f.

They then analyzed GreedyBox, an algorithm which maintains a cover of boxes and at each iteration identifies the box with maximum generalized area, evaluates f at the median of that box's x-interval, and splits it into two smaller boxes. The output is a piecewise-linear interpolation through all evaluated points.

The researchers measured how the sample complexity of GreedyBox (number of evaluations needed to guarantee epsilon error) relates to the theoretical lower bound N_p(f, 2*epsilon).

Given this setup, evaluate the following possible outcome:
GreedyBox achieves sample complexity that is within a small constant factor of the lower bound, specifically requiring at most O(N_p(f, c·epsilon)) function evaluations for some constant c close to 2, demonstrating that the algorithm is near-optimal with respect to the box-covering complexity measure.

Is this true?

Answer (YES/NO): NO